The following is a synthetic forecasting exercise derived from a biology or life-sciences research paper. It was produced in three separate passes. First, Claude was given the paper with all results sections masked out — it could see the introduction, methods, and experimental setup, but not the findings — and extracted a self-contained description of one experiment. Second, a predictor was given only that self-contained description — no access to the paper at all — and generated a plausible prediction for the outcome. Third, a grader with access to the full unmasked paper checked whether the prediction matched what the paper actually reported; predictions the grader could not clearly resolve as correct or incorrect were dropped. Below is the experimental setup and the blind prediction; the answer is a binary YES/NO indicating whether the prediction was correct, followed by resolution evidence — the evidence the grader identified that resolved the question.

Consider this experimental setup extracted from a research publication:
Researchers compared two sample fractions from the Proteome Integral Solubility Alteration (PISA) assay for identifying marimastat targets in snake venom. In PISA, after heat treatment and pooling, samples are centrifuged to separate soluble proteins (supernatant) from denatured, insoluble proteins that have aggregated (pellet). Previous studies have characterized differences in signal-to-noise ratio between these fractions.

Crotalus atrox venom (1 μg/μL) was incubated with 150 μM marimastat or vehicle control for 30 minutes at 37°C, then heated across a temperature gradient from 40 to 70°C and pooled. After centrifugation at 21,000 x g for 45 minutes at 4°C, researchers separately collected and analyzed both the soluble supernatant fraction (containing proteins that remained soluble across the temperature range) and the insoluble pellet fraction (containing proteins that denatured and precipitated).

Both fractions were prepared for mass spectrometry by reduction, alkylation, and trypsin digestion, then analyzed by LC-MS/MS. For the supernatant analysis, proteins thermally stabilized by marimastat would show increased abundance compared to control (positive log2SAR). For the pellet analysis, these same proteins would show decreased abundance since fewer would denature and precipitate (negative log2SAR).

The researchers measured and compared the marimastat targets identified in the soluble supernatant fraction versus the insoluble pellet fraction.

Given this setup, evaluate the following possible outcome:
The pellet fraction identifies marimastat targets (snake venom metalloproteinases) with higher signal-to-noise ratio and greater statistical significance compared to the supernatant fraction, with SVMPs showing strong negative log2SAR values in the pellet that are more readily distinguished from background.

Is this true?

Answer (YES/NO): YES